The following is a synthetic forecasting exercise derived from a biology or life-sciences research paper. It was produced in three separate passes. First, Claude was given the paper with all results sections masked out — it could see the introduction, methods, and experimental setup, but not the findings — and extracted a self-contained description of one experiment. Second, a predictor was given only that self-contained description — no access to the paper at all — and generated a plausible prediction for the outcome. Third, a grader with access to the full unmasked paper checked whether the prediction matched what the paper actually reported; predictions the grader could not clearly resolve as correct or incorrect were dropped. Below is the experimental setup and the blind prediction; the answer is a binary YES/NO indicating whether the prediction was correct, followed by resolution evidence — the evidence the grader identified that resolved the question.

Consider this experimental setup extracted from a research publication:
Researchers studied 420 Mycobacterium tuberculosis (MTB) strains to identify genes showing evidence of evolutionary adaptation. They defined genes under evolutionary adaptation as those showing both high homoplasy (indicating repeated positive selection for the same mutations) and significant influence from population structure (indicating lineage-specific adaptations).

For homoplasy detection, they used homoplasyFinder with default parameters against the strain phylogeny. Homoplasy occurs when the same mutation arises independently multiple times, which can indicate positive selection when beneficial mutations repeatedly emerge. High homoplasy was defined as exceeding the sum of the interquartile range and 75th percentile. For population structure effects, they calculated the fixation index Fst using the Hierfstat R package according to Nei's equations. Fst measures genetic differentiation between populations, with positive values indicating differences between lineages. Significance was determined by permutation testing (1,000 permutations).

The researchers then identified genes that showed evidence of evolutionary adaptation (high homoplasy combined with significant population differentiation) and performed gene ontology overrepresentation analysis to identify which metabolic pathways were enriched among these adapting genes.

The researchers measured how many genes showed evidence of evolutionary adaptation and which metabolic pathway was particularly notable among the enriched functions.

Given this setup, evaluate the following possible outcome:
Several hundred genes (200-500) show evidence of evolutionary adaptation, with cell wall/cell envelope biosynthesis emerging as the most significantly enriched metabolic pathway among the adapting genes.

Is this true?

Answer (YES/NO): NO